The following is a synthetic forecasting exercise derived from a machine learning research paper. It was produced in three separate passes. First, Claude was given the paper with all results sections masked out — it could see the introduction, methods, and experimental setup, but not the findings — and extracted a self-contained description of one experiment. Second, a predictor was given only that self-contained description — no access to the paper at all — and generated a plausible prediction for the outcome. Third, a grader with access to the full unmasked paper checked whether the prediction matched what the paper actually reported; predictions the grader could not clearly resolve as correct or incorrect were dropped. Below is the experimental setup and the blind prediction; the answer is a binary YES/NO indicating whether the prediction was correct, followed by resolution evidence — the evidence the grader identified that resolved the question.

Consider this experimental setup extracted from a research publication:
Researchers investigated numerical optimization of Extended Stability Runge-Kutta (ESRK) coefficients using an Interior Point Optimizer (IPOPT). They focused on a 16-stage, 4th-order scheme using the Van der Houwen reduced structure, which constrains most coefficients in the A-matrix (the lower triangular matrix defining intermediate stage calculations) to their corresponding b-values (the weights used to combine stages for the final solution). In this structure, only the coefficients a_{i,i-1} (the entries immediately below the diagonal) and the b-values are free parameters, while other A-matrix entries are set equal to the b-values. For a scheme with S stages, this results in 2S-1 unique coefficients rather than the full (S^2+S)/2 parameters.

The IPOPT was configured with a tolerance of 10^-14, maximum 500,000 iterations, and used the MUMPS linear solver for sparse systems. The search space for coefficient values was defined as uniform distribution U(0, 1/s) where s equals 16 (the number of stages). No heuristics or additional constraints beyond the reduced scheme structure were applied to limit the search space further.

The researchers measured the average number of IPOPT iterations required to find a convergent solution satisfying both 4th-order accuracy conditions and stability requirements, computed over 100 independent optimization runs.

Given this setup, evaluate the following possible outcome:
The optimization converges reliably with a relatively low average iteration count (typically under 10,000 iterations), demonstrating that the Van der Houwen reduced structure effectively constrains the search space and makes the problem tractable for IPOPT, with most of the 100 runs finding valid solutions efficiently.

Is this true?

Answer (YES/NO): YES